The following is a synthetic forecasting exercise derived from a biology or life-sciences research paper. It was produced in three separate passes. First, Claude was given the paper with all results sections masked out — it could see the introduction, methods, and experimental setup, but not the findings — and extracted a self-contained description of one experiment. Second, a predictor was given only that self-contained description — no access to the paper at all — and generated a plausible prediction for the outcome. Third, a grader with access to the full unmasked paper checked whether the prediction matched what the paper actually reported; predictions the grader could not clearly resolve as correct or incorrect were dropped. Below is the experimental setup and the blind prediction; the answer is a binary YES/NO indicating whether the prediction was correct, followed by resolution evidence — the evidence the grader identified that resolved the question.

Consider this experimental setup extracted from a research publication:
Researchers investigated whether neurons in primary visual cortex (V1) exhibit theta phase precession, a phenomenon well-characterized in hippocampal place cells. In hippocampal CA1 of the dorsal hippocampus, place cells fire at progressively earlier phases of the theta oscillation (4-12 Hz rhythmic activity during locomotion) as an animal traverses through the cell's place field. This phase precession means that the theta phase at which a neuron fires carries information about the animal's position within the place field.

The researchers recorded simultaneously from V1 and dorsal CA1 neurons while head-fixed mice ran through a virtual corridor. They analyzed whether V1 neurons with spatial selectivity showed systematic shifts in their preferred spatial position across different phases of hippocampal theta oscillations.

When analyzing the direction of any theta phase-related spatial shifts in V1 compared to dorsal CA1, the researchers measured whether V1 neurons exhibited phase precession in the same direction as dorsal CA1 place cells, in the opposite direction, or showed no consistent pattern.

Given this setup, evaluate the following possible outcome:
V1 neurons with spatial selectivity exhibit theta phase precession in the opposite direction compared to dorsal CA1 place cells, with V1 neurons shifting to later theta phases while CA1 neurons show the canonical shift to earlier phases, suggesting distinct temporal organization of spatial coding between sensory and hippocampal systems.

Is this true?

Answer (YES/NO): YES